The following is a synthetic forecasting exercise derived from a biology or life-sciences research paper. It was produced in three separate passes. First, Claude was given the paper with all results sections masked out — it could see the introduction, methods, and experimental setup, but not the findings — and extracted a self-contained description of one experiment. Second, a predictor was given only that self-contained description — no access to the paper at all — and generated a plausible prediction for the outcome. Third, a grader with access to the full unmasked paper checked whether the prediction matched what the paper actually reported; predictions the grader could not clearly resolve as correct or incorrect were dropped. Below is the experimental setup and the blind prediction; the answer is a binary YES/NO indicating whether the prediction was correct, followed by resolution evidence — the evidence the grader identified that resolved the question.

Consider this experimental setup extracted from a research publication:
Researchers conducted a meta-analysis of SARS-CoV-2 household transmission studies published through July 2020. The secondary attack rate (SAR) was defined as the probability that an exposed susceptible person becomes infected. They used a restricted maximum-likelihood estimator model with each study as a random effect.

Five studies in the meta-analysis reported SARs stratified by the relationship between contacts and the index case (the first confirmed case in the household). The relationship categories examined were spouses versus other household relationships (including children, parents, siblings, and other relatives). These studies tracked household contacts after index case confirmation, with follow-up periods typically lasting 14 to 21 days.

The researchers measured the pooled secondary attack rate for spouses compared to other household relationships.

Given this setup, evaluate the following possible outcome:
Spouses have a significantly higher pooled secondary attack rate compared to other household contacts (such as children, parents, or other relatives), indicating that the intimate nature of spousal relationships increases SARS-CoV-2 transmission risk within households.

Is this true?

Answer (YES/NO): YES